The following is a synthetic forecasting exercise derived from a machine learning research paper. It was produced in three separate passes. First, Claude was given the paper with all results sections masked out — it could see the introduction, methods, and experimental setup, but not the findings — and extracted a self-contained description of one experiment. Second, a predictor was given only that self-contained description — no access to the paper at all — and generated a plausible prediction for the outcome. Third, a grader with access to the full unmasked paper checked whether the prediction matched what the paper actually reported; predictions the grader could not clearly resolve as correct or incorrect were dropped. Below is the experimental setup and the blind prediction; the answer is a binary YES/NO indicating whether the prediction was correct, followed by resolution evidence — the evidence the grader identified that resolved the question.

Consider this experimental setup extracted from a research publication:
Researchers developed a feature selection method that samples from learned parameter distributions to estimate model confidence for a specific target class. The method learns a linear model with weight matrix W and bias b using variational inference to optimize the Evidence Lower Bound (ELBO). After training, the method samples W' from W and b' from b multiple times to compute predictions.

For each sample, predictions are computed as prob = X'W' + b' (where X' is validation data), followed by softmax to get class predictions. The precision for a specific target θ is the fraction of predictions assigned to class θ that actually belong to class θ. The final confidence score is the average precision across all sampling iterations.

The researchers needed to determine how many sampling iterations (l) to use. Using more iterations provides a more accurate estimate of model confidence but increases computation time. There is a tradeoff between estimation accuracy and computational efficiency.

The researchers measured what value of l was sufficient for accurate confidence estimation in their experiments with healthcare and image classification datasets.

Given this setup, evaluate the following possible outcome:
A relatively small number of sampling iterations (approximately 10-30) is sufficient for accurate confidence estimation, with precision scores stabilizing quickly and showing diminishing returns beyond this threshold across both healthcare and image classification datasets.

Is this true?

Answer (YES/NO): NO